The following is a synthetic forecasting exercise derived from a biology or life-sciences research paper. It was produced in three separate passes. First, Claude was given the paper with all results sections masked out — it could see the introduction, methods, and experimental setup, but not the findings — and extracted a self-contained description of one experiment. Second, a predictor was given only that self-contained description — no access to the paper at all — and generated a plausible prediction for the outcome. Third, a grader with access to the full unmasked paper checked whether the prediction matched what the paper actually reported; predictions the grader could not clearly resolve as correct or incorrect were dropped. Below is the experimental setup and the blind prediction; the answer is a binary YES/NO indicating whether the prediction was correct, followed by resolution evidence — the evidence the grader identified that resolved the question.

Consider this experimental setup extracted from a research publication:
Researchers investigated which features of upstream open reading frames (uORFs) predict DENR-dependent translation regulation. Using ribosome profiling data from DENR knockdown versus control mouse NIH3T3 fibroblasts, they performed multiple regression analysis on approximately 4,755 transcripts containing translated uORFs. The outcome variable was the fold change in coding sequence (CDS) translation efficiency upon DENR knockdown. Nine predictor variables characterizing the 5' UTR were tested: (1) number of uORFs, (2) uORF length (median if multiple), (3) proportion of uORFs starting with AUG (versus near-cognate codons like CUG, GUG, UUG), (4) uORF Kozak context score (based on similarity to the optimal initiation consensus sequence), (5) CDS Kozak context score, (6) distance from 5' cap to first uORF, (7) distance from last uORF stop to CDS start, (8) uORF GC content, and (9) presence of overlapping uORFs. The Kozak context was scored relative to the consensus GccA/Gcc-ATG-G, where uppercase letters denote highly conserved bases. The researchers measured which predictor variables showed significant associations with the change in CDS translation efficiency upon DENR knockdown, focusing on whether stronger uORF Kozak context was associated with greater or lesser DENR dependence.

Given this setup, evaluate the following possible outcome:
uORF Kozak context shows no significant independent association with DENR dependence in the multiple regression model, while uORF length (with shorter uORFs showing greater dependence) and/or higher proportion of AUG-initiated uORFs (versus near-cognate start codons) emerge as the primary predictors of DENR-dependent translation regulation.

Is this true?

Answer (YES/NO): NO